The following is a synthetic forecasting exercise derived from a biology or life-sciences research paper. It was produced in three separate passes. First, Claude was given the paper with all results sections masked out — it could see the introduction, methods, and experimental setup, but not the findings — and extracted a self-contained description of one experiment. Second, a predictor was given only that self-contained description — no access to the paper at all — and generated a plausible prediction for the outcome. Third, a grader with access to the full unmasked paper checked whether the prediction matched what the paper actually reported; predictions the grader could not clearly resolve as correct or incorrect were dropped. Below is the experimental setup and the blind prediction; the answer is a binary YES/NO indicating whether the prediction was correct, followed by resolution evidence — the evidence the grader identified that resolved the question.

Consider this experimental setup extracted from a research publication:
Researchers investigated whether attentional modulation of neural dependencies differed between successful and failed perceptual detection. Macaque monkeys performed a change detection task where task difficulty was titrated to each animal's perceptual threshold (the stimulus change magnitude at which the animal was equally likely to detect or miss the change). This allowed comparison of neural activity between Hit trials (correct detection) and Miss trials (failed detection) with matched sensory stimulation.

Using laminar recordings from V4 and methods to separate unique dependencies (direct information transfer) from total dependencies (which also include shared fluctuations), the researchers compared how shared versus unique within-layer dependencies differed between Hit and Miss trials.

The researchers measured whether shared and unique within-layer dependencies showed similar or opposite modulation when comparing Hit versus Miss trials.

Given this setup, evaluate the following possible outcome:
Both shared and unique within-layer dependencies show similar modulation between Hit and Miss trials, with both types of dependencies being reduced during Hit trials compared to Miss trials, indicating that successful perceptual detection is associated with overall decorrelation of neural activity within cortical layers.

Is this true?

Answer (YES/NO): NO